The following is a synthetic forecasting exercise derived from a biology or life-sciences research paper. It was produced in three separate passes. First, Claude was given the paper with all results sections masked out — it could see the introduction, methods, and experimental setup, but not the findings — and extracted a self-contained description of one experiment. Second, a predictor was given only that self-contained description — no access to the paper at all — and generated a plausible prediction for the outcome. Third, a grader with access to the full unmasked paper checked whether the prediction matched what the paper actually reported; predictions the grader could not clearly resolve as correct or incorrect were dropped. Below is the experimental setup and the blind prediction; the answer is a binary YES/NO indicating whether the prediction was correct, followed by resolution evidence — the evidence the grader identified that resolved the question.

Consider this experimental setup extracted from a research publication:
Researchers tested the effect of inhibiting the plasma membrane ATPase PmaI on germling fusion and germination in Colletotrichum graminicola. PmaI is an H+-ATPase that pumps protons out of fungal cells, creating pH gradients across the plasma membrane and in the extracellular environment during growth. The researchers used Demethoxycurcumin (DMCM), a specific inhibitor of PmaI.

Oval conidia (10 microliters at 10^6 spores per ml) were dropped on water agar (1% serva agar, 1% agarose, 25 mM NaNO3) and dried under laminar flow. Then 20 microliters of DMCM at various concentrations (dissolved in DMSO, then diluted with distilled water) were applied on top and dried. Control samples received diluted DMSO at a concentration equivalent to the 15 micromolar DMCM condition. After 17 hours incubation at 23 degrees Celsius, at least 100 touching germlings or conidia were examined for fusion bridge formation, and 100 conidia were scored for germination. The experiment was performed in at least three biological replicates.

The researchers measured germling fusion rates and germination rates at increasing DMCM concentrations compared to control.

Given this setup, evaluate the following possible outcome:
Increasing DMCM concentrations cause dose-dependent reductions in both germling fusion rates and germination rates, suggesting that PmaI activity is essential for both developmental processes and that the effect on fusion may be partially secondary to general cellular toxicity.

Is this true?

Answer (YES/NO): YES